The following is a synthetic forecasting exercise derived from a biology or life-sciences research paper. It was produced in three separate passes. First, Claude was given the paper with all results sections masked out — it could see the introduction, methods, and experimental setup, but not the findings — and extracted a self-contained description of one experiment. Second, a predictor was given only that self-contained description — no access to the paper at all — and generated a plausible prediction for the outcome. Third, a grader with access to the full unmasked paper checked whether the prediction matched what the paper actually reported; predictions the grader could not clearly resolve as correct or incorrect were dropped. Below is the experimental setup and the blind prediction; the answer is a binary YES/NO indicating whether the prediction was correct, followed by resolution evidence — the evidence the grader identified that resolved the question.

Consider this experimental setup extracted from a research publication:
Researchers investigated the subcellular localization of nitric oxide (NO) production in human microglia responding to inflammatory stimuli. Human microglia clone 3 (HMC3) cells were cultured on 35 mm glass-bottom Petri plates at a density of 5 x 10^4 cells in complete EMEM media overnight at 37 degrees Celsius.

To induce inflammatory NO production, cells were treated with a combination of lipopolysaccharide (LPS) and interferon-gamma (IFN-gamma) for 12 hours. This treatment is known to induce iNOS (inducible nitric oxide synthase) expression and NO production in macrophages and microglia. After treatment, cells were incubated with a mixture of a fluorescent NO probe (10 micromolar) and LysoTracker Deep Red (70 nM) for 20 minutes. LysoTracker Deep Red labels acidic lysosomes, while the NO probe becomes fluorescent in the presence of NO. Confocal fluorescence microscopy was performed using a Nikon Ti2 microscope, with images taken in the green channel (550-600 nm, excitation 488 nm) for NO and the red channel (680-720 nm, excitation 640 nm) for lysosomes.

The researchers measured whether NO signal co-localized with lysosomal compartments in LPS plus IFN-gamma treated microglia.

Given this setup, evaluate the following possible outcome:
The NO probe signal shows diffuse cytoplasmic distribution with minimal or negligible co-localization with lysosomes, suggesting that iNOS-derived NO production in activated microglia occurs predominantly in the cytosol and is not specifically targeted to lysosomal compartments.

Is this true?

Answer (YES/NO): NO